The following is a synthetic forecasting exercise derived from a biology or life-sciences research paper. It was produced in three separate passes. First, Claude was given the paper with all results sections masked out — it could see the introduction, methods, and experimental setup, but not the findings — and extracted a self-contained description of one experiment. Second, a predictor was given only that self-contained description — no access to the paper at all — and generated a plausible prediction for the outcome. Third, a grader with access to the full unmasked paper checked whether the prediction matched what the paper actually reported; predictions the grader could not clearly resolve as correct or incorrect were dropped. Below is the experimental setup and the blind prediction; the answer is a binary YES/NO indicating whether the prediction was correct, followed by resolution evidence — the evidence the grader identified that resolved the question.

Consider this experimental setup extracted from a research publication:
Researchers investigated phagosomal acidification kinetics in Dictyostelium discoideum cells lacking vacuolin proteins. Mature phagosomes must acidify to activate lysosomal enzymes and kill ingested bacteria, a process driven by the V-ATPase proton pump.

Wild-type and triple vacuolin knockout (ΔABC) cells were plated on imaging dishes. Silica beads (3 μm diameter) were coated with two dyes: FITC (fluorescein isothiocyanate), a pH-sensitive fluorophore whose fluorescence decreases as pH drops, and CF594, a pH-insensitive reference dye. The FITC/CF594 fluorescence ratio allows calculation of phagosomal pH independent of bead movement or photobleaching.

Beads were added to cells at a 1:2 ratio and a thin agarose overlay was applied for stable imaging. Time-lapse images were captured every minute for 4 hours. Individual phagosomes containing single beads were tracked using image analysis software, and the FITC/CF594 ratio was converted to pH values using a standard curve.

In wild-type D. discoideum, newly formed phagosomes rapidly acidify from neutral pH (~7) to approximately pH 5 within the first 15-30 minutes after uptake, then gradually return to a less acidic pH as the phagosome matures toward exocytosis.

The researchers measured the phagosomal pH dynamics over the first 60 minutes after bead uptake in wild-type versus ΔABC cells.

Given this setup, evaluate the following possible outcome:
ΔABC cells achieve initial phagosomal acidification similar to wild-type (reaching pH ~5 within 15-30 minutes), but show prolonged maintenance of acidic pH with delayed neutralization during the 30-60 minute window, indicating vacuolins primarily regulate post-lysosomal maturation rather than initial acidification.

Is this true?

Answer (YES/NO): NO